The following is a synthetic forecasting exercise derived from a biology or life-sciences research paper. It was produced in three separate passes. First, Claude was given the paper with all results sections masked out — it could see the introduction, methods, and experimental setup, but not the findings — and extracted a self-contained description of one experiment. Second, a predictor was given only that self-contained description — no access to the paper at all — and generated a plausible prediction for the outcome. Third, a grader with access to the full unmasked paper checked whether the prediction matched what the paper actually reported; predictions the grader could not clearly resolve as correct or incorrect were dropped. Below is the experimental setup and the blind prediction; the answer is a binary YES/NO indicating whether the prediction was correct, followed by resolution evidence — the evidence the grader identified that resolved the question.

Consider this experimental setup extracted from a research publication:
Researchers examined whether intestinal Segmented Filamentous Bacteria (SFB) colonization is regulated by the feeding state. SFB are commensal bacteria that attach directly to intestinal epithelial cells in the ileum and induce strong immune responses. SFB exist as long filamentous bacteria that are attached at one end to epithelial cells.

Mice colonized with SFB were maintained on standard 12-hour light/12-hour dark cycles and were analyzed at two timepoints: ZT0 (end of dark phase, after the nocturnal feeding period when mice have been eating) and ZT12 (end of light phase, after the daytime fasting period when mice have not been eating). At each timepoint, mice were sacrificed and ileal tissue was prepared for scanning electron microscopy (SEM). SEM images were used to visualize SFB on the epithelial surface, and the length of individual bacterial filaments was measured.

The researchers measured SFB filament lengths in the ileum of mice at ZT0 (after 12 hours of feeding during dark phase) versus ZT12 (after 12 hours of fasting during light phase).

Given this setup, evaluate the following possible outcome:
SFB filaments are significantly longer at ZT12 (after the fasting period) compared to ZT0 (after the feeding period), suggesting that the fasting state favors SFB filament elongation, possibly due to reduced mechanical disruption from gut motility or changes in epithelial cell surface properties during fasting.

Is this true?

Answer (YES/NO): NO